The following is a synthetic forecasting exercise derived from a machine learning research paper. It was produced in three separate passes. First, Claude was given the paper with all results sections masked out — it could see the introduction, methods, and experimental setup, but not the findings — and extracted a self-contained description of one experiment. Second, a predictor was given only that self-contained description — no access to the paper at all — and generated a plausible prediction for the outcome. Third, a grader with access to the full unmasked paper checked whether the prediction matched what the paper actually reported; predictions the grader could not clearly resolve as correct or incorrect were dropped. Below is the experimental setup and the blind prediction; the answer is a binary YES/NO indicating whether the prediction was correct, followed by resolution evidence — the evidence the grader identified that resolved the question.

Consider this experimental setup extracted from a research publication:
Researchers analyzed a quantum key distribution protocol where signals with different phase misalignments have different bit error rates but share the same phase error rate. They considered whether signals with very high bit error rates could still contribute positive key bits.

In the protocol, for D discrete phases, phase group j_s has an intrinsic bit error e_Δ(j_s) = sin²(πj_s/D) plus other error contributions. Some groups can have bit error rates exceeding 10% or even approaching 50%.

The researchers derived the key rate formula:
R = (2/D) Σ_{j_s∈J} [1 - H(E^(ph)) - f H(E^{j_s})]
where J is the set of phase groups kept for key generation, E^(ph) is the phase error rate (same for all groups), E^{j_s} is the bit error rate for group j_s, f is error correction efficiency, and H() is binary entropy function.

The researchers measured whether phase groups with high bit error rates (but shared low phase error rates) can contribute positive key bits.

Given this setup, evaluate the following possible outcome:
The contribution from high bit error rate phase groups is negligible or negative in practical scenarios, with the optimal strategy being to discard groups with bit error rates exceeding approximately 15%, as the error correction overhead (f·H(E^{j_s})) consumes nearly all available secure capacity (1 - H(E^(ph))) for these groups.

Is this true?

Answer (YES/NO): NO